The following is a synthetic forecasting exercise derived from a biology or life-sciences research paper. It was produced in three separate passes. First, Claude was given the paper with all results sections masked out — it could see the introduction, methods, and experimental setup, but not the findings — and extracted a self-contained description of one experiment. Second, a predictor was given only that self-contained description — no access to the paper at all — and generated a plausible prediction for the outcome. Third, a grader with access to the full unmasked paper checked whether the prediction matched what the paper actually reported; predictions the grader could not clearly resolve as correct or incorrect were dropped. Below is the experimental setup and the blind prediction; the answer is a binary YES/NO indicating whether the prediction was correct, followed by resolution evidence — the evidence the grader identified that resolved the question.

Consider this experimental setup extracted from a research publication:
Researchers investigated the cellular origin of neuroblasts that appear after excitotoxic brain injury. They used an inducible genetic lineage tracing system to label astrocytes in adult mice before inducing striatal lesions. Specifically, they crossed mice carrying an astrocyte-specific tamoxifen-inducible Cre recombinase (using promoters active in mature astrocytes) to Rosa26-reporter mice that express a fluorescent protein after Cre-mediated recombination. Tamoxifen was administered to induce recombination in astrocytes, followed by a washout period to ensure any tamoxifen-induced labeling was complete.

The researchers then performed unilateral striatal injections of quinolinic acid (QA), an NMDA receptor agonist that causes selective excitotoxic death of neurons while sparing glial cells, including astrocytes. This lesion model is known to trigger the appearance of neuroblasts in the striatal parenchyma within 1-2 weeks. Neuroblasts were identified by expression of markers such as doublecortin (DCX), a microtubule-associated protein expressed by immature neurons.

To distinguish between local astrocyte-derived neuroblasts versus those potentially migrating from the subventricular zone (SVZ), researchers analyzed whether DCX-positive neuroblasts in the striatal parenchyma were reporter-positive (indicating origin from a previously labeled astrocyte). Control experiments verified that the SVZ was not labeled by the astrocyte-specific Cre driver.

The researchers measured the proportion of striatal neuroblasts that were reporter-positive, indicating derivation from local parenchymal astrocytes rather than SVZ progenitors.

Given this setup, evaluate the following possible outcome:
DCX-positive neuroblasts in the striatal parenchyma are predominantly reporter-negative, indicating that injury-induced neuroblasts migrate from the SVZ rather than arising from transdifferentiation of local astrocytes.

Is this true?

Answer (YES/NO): NO